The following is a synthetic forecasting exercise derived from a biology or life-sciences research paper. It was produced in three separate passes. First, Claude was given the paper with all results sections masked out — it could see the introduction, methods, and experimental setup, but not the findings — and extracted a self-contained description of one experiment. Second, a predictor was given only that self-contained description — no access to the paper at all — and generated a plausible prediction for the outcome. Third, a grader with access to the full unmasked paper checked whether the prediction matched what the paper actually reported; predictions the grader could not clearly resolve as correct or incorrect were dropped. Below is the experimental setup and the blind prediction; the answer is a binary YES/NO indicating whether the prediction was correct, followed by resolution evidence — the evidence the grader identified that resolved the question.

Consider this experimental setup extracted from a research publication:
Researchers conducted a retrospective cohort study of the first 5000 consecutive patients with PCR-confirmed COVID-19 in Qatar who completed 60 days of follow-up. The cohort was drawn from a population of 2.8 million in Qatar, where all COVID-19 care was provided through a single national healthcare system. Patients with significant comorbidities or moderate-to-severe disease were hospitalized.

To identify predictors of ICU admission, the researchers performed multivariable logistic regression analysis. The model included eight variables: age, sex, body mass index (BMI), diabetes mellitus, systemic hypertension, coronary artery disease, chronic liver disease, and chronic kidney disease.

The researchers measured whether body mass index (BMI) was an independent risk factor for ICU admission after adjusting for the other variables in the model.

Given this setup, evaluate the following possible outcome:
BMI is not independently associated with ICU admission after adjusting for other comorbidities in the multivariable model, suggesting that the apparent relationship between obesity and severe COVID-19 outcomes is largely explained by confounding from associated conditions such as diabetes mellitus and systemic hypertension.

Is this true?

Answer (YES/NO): NO